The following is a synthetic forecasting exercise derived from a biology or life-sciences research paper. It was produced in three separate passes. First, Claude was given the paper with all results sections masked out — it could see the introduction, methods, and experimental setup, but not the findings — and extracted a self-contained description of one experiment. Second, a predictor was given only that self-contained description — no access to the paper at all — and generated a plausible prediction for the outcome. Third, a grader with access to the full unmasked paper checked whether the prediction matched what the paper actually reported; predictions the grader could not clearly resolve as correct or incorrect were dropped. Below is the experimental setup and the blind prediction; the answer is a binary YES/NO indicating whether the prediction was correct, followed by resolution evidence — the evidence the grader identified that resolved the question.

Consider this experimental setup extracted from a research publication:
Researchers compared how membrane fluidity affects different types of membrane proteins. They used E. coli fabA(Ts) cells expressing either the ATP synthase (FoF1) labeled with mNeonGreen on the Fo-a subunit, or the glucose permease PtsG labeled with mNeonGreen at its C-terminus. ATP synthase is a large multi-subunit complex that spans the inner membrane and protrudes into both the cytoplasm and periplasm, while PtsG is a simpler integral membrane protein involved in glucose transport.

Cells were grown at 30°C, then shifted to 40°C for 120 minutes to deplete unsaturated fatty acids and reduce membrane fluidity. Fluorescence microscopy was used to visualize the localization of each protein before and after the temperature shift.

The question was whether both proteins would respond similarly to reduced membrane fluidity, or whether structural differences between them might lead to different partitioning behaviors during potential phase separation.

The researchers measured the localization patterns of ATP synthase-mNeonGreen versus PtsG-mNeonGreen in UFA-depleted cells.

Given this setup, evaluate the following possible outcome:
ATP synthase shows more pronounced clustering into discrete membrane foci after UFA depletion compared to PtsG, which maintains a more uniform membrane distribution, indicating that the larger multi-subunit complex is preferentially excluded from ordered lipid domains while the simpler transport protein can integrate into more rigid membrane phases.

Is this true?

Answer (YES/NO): NO